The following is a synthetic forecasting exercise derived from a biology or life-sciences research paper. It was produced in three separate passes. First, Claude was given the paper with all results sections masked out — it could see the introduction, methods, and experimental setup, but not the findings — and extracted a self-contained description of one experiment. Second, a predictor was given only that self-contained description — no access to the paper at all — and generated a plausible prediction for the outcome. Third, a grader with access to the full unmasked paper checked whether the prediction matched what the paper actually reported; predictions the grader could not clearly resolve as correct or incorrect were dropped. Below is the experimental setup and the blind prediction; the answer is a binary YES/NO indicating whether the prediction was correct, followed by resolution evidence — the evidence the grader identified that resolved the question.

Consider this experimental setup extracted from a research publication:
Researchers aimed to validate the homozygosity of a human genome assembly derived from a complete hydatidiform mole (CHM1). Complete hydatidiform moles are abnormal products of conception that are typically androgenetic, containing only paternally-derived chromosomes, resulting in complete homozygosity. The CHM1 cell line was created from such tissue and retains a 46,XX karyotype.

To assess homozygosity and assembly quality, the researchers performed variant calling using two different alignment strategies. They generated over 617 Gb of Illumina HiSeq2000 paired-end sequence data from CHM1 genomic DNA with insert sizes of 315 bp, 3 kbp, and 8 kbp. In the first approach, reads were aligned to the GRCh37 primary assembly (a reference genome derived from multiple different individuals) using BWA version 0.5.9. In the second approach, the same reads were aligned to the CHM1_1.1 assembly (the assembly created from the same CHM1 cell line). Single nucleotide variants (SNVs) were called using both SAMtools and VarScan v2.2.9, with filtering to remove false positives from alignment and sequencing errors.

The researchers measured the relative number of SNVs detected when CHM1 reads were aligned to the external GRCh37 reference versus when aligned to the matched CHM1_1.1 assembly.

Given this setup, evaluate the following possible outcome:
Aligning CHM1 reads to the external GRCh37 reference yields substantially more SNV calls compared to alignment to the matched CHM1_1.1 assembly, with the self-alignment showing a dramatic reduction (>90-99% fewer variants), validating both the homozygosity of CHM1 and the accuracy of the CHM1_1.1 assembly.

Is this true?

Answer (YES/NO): YES